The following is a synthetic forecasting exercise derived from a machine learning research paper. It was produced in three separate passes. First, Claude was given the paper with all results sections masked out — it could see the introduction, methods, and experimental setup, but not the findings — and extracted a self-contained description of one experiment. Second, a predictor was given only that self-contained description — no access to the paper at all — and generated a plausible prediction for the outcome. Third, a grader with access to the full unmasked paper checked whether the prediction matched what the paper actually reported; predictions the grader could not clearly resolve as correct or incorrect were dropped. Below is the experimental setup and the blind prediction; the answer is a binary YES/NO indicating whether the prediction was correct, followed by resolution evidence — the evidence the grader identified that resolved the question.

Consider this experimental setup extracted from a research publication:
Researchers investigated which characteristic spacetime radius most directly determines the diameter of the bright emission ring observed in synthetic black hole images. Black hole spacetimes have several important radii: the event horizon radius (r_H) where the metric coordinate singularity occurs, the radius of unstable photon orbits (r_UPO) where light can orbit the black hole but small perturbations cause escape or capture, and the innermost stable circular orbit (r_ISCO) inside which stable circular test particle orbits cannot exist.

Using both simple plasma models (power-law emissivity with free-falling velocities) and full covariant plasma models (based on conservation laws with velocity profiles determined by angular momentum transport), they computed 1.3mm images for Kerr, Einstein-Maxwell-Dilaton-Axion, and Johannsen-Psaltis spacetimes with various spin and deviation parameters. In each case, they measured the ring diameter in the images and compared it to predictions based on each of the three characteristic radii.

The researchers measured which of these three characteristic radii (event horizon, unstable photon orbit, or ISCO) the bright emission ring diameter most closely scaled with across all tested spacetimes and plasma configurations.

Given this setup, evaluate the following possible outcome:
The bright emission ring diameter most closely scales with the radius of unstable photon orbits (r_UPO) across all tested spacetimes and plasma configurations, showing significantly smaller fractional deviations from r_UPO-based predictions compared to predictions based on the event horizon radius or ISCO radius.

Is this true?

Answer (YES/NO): YES